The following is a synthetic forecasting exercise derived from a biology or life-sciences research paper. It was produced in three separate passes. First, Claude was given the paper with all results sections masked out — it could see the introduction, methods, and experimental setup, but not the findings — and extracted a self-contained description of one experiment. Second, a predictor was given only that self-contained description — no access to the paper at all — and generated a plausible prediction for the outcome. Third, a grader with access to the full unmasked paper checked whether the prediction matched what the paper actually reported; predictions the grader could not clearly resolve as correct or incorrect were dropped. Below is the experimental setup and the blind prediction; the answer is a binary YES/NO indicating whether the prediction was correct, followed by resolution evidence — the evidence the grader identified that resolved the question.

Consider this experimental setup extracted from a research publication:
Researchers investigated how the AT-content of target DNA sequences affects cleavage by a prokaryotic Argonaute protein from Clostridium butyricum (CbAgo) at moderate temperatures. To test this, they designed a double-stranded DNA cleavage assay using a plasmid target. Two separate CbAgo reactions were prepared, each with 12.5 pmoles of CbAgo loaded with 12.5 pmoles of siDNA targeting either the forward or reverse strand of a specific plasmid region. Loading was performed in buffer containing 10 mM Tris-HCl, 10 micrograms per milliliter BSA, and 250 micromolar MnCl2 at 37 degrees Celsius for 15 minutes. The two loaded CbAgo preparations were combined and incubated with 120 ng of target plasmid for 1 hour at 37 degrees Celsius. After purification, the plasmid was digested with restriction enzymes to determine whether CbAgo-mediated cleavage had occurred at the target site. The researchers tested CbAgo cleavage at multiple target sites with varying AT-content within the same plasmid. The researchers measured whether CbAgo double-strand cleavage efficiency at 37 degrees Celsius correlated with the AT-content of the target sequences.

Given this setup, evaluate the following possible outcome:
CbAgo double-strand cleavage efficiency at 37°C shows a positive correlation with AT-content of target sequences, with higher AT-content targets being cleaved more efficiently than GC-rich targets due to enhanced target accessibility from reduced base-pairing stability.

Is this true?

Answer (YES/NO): YES